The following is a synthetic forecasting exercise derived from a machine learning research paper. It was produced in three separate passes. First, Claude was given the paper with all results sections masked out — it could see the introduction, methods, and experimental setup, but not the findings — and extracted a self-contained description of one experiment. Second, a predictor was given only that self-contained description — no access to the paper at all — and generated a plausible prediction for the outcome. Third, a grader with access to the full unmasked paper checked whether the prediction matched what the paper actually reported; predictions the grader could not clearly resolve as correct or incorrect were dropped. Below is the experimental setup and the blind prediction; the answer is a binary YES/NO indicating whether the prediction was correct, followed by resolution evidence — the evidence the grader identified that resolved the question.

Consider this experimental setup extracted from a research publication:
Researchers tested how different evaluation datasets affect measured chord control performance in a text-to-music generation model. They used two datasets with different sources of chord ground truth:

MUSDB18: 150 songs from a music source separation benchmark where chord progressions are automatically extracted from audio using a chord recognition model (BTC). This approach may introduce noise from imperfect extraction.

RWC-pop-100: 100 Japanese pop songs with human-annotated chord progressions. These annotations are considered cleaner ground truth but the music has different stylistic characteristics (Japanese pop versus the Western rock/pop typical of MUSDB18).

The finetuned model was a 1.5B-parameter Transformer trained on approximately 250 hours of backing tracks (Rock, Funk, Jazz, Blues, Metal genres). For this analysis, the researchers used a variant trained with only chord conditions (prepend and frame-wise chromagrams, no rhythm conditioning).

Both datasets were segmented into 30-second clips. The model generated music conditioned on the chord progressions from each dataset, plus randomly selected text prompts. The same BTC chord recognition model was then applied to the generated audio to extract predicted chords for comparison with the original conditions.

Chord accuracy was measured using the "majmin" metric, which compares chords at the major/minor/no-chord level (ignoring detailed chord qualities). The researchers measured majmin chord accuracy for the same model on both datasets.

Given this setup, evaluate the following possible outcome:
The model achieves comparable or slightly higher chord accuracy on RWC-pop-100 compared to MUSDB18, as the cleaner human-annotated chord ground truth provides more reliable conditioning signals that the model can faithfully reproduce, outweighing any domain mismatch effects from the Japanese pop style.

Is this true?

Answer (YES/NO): YES